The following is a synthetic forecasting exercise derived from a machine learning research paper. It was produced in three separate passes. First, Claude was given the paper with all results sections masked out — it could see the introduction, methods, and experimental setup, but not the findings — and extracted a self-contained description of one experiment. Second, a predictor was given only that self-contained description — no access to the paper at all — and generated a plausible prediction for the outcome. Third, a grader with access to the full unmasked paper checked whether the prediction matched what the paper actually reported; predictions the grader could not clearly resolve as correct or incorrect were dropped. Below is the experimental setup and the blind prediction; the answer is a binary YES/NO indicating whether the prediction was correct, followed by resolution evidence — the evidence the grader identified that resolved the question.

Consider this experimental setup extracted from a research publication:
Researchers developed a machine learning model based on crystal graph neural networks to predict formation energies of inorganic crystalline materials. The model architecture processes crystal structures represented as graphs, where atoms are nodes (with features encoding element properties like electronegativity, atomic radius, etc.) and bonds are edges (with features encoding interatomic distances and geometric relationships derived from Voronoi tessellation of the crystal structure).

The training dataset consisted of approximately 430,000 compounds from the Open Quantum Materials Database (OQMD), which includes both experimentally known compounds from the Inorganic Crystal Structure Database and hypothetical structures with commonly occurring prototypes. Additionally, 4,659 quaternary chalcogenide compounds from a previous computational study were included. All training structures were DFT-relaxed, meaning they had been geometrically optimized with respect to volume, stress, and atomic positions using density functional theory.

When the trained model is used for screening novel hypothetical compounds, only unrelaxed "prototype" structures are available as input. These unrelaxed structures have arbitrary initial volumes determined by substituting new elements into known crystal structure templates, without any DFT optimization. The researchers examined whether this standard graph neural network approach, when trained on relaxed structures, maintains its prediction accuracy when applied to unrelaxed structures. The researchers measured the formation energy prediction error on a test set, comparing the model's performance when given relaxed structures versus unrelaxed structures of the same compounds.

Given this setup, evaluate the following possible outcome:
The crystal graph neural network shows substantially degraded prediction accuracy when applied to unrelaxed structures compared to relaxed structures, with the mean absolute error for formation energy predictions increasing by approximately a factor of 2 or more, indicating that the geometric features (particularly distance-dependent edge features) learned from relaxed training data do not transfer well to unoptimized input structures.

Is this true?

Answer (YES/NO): YES